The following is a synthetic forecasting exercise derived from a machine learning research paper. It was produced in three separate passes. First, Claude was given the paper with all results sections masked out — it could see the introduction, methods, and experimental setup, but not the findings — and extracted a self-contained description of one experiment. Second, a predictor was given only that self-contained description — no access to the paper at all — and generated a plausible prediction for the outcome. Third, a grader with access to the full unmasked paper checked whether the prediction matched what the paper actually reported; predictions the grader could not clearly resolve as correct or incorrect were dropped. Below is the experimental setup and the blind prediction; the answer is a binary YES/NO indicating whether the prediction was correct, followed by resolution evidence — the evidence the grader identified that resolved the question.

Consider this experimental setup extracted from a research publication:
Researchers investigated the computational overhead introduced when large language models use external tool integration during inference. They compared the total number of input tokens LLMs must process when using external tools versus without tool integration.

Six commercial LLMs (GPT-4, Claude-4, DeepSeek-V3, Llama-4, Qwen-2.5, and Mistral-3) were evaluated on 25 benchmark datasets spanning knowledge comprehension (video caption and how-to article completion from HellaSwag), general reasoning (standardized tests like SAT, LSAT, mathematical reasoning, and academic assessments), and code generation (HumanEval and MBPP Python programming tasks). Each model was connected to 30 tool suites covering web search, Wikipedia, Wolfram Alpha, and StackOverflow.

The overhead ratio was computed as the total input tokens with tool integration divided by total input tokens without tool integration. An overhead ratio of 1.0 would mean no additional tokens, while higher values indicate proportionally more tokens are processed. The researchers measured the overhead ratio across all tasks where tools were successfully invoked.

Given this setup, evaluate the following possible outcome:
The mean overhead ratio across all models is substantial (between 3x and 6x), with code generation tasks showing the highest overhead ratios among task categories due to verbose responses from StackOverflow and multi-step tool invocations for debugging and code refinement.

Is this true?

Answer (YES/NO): NO